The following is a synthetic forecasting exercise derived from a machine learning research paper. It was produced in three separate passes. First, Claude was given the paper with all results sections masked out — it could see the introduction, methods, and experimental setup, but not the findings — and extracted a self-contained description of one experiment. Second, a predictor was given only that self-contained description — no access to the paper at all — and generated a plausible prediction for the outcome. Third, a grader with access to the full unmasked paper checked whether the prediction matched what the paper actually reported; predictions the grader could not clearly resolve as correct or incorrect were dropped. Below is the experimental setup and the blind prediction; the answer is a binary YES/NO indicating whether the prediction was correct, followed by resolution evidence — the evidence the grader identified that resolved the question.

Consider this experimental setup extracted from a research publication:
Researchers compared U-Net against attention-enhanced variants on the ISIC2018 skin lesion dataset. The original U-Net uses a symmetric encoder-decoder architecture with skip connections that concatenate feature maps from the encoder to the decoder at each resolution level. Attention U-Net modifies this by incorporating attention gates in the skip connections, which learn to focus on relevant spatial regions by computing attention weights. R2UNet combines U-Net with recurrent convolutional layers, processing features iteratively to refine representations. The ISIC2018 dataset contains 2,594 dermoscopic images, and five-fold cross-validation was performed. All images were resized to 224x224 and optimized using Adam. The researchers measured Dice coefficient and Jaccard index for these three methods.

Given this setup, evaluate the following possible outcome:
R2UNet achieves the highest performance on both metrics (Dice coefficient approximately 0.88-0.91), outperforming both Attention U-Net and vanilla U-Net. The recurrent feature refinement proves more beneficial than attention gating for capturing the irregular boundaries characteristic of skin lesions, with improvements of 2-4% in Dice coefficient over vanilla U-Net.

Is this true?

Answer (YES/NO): NO